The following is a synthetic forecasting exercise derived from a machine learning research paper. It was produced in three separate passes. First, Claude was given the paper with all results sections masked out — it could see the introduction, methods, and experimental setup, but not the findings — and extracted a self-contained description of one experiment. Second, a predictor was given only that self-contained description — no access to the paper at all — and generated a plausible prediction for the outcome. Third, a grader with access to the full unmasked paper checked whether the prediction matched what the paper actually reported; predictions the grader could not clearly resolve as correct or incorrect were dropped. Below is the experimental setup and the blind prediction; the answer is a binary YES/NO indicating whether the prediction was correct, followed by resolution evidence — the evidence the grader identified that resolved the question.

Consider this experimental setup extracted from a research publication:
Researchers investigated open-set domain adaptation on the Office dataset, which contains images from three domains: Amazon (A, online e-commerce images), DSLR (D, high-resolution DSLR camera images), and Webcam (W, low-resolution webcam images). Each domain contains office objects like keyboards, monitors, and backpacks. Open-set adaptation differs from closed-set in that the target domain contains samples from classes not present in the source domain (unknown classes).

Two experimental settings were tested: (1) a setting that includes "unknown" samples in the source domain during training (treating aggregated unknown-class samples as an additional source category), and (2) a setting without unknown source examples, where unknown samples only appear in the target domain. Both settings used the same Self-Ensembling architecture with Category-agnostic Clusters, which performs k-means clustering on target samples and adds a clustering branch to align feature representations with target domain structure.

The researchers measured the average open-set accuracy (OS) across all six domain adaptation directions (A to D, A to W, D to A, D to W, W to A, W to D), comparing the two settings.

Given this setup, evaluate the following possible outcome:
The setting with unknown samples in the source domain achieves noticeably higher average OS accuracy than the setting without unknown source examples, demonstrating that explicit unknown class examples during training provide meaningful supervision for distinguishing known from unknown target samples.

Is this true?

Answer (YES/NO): YES